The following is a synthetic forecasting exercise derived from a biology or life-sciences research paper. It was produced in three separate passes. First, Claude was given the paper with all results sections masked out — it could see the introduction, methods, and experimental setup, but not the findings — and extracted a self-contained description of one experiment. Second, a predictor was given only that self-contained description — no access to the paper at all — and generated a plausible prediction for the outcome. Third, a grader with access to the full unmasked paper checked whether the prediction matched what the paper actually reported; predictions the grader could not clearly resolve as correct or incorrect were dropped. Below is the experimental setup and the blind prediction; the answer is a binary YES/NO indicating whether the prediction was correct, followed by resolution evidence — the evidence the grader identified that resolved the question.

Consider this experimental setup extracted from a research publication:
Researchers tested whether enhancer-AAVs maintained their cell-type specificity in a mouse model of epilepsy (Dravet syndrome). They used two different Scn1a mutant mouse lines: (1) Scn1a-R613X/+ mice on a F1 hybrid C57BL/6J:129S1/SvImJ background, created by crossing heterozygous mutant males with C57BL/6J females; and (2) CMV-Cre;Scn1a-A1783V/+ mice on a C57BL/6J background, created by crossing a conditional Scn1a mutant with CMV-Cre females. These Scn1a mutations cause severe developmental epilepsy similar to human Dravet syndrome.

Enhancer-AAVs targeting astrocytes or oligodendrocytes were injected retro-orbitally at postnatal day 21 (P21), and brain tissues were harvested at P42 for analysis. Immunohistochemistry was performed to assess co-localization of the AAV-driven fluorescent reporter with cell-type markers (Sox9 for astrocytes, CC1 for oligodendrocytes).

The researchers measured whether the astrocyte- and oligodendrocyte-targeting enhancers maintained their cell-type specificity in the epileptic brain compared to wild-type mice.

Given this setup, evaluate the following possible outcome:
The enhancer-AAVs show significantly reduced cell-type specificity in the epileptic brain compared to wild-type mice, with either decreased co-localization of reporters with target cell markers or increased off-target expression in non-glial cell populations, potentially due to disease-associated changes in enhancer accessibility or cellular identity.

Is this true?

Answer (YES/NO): NO